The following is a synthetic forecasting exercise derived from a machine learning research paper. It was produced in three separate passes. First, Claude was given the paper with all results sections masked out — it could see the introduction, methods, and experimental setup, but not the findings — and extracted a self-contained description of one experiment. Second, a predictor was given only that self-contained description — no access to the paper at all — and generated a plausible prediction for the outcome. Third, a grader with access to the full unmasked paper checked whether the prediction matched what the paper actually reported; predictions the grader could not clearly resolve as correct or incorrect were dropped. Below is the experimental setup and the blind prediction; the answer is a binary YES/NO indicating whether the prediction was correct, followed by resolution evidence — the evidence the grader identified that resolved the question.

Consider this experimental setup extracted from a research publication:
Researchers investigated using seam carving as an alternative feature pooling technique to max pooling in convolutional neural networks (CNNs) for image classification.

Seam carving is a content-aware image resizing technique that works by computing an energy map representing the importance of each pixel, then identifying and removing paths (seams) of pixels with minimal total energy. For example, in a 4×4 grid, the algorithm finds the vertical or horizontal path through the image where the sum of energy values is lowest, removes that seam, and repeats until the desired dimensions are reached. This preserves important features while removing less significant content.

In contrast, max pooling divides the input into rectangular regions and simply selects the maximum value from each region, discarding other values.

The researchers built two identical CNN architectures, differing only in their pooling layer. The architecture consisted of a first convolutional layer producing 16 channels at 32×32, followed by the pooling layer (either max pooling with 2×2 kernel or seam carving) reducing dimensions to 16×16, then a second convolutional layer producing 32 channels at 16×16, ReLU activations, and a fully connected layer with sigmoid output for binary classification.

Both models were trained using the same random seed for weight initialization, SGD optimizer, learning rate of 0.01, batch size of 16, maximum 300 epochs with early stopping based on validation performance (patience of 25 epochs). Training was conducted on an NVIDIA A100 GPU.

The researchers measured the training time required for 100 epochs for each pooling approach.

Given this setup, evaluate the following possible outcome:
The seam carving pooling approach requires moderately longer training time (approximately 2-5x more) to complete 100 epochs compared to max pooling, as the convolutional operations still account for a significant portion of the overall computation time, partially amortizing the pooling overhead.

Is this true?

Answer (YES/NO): NO